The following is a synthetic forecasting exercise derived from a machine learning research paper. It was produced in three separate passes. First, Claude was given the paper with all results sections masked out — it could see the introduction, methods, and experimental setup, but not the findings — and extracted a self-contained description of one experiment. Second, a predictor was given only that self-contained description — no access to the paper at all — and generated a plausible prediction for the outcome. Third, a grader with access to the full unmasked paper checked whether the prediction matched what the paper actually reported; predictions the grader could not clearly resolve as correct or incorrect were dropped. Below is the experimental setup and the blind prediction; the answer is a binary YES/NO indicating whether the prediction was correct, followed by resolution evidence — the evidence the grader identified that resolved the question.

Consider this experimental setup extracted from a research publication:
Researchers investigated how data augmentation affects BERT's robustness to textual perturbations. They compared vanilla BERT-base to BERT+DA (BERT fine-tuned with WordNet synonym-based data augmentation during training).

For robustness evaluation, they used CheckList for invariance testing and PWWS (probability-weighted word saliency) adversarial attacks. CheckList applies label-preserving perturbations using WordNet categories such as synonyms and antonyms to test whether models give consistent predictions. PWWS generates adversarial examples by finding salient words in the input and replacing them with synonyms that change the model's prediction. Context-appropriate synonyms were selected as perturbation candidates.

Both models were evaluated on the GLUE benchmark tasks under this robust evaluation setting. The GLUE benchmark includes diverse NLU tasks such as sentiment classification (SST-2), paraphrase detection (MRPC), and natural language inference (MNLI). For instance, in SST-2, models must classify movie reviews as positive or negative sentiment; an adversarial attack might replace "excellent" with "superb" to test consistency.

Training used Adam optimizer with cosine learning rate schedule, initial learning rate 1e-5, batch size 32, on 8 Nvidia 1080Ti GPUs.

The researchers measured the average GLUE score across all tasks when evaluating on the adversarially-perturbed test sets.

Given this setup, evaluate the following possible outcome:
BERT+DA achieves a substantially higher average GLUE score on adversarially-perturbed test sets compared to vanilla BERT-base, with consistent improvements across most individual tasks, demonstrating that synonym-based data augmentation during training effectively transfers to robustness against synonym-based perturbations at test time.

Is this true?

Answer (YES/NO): NO